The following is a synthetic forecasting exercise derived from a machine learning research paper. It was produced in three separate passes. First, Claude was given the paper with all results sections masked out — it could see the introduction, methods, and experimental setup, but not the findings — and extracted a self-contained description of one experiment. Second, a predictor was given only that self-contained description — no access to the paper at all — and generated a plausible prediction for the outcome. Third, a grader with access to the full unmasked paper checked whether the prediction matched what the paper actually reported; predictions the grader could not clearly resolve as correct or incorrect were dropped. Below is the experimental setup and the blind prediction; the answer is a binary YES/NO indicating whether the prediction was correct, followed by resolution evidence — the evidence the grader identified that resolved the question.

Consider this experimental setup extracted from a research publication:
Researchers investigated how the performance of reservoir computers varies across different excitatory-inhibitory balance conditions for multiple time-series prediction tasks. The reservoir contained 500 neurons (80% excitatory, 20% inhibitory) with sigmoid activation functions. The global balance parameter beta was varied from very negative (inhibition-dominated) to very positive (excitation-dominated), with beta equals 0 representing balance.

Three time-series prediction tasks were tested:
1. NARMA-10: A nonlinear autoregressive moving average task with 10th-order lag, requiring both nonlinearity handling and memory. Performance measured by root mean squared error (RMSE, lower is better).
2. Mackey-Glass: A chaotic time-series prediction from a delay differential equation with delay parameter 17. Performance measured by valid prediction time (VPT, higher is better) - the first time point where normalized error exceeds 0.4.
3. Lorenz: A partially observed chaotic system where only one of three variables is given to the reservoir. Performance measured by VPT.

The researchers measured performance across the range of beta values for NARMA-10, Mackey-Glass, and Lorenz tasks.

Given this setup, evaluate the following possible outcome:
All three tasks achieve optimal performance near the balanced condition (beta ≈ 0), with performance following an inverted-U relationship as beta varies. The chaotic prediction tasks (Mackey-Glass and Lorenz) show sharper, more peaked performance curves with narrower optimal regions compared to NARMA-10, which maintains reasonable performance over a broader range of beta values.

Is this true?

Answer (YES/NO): NO